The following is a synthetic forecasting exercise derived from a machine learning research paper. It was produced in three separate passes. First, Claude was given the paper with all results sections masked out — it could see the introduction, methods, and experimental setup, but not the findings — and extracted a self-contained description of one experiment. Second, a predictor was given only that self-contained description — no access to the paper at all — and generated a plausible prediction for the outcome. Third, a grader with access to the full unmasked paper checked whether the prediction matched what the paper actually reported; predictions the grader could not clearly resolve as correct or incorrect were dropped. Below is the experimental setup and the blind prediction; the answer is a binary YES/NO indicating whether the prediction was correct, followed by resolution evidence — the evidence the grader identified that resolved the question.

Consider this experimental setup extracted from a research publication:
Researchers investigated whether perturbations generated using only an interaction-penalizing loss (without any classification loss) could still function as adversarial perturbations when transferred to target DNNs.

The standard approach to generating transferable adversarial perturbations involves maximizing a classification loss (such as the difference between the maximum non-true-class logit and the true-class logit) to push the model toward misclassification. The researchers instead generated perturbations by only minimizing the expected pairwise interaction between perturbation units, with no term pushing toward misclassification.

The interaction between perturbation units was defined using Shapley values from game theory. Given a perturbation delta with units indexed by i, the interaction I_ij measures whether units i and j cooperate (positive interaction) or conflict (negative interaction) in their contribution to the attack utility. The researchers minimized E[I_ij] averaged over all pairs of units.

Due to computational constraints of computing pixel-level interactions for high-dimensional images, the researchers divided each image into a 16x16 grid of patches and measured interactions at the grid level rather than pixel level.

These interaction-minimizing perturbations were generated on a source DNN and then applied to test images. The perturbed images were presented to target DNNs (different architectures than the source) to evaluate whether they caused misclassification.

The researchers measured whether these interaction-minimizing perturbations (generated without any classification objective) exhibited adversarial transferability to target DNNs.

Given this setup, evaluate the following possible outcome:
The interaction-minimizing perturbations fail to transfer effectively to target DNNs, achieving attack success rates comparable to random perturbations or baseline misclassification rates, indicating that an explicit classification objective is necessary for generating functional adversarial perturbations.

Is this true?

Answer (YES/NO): NO